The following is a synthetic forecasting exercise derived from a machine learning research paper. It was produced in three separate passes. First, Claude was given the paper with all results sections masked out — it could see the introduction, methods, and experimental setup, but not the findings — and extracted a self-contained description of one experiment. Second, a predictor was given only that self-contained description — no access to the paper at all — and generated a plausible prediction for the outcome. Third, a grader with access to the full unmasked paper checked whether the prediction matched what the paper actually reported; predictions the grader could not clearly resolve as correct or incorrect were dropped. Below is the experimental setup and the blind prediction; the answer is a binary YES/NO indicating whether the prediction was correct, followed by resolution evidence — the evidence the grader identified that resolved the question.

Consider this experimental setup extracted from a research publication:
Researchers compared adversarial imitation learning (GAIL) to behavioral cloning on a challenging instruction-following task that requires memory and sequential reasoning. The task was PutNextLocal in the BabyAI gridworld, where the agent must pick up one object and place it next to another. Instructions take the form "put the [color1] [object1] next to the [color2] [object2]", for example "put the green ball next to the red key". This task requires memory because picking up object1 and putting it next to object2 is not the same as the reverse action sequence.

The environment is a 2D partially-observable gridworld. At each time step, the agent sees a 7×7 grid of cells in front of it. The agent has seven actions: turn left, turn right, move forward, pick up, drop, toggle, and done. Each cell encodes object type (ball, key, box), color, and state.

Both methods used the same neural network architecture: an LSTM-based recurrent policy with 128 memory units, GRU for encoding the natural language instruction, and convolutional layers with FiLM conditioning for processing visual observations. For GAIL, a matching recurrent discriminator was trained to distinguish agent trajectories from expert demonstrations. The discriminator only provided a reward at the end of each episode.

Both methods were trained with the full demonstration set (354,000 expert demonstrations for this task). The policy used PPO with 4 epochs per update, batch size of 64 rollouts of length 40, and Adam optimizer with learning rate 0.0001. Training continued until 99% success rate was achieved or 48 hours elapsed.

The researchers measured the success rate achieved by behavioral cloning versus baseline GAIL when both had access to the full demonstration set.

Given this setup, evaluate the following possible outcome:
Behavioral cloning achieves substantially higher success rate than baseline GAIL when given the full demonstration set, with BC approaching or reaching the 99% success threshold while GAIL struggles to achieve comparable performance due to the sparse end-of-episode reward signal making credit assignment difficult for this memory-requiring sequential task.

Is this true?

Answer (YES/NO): YES